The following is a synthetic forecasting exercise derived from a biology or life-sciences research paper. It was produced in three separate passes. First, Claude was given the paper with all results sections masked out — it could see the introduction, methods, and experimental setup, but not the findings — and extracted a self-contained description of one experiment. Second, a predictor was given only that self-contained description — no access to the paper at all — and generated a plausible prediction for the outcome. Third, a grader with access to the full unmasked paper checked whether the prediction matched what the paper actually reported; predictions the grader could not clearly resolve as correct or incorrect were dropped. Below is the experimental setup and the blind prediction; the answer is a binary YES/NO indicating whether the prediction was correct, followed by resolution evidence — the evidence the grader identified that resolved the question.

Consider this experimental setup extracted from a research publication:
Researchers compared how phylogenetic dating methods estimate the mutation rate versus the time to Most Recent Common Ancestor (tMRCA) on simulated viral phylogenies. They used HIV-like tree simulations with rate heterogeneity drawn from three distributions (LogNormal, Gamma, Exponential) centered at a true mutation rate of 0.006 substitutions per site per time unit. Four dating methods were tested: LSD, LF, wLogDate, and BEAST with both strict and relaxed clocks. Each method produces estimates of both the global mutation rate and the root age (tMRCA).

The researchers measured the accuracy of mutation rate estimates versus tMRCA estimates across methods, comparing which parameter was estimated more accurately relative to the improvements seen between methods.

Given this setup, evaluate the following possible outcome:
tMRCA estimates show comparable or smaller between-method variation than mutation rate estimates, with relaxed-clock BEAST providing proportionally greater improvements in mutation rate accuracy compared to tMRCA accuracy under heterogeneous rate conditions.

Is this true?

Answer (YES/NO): NO